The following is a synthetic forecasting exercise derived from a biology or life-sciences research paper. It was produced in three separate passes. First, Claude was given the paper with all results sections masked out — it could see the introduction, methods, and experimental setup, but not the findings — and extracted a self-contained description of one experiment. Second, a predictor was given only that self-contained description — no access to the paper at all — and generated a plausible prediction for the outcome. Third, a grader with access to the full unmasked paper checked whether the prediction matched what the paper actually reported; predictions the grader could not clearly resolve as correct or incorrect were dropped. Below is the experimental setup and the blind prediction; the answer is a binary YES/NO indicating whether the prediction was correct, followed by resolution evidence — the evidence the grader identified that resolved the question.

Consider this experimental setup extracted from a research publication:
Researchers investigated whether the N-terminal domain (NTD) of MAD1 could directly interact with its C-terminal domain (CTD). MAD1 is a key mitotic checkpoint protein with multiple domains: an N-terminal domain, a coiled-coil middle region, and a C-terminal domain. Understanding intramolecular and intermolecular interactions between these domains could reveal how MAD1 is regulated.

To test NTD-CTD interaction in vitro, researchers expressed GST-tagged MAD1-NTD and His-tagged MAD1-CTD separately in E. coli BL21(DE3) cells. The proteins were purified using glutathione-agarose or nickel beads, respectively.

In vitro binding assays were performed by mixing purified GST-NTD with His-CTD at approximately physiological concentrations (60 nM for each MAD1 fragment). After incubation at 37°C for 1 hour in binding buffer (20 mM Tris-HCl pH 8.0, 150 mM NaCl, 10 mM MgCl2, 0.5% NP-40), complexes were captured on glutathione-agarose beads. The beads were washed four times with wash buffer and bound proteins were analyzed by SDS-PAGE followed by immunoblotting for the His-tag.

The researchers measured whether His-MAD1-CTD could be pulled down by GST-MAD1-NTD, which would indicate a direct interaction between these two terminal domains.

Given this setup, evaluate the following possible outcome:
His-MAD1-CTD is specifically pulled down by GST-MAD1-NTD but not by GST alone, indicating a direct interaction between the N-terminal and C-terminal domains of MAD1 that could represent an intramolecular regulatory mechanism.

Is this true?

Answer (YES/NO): YES